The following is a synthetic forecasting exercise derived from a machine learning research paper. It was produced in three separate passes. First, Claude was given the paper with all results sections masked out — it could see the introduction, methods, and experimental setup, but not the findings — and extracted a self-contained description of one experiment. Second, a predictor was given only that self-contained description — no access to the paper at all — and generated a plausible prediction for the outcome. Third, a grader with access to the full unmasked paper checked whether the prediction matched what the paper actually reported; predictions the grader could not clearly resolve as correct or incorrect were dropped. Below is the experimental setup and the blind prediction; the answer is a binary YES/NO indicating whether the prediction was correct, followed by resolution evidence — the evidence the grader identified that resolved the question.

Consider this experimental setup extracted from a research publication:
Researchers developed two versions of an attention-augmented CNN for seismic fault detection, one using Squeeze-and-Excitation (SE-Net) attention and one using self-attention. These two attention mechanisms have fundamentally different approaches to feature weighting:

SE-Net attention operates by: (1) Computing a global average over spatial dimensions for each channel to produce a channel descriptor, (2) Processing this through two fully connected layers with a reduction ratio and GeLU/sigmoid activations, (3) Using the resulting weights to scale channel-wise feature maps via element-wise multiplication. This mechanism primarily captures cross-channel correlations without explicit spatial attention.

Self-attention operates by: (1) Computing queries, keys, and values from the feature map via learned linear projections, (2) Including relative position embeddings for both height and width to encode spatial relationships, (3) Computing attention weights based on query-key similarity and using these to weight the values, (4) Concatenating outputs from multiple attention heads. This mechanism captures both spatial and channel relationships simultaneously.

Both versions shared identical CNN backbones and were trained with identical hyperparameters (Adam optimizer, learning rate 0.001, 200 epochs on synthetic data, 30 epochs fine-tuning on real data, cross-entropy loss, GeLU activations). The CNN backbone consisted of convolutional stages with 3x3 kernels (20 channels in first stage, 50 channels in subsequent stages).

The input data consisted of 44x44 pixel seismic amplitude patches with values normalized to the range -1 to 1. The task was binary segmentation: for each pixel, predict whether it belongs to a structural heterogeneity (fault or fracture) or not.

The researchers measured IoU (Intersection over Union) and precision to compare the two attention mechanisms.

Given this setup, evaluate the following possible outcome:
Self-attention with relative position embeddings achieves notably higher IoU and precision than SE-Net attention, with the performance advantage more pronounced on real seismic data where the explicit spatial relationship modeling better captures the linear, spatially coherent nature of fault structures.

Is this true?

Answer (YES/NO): NO